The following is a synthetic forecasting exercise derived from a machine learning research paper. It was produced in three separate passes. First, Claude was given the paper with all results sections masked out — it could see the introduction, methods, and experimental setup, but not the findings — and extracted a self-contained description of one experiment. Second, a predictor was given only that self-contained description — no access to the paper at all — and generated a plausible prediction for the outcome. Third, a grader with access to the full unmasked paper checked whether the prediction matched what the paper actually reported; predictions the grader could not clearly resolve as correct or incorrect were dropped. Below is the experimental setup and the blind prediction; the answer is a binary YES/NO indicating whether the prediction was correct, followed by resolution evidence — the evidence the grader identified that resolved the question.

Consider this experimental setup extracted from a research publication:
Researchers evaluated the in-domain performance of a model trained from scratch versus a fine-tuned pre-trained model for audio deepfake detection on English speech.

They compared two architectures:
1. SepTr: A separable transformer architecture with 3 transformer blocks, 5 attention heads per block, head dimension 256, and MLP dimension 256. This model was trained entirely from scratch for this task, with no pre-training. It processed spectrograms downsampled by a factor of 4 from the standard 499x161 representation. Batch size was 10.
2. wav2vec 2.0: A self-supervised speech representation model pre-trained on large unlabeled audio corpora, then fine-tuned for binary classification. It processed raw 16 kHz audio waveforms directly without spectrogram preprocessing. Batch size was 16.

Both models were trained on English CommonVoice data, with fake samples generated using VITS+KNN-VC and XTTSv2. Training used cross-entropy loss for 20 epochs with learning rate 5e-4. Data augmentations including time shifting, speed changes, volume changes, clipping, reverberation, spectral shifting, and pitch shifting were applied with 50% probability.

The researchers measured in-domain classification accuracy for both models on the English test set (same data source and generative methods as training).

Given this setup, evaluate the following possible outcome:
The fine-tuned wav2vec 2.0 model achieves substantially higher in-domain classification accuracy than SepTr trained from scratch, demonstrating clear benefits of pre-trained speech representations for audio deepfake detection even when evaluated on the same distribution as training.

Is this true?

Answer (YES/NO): YES